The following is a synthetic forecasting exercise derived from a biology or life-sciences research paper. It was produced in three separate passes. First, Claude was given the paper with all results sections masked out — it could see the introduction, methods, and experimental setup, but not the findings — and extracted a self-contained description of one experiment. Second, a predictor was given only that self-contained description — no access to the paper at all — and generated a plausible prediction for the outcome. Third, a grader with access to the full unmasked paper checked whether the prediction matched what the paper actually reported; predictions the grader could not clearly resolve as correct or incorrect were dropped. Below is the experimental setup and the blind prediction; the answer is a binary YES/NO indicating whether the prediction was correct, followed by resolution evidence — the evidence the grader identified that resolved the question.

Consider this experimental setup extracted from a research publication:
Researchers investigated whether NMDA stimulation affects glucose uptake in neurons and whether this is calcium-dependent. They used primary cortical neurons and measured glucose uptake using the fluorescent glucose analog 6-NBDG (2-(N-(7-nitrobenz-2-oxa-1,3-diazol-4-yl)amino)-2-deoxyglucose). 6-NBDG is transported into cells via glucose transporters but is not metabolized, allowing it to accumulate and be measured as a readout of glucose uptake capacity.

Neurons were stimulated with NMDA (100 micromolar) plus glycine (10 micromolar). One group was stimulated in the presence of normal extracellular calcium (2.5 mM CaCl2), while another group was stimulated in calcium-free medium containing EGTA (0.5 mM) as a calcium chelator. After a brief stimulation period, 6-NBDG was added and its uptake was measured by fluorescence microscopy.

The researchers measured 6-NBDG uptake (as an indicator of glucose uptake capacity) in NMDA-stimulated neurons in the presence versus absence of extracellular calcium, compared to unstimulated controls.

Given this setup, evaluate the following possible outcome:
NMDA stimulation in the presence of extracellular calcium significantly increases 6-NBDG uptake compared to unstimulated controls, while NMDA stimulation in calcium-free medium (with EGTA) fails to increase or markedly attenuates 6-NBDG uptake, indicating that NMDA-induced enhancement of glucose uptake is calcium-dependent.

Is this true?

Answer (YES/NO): YES